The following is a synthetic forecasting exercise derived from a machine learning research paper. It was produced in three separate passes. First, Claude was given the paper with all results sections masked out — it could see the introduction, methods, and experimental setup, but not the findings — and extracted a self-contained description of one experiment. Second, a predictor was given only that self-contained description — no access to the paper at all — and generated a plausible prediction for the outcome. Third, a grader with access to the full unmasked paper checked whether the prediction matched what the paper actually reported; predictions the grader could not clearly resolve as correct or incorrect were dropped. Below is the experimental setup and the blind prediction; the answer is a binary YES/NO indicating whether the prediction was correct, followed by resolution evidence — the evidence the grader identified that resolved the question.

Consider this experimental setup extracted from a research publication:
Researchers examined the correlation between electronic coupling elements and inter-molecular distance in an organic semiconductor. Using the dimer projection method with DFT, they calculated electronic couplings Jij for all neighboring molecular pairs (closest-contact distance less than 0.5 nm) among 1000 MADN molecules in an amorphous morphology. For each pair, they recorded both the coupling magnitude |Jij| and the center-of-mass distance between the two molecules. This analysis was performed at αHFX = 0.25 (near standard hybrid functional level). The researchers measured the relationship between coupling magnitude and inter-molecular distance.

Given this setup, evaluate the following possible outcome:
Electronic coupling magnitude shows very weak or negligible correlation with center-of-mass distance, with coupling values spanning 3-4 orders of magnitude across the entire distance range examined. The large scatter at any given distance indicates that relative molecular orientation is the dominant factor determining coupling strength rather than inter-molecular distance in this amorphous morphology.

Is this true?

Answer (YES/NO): NO